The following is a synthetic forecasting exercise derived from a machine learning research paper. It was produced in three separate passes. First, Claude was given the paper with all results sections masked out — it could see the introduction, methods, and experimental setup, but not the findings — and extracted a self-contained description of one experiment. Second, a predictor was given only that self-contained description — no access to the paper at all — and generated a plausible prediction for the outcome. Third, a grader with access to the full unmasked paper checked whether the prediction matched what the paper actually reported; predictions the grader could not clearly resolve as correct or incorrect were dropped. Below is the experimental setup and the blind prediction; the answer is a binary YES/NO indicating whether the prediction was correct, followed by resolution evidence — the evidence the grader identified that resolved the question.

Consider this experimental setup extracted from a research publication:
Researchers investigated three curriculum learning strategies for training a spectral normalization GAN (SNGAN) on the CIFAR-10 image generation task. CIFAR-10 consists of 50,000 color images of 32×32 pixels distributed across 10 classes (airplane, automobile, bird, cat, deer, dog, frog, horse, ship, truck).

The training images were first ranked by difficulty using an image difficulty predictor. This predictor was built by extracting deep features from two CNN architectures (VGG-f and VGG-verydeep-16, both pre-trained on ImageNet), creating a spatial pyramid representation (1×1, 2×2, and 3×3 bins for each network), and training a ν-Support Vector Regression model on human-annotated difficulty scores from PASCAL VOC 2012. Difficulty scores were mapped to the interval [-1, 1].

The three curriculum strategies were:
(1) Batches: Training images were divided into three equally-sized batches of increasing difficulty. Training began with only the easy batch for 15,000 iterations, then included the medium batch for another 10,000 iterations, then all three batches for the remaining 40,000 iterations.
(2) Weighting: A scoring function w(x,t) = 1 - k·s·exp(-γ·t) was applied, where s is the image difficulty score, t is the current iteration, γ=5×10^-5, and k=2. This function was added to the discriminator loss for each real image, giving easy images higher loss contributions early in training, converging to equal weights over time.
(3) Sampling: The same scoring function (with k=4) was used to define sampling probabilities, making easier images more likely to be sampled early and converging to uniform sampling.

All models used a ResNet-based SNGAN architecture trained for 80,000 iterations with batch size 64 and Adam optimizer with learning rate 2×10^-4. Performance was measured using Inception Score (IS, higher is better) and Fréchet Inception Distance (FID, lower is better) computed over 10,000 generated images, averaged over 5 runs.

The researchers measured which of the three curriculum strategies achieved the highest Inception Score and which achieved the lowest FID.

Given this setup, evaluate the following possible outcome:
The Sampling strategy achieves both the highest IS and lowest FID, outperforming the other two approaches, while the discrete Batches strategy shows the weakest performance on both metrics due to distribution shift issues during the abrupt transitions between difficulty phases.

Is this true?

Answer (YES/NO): NO